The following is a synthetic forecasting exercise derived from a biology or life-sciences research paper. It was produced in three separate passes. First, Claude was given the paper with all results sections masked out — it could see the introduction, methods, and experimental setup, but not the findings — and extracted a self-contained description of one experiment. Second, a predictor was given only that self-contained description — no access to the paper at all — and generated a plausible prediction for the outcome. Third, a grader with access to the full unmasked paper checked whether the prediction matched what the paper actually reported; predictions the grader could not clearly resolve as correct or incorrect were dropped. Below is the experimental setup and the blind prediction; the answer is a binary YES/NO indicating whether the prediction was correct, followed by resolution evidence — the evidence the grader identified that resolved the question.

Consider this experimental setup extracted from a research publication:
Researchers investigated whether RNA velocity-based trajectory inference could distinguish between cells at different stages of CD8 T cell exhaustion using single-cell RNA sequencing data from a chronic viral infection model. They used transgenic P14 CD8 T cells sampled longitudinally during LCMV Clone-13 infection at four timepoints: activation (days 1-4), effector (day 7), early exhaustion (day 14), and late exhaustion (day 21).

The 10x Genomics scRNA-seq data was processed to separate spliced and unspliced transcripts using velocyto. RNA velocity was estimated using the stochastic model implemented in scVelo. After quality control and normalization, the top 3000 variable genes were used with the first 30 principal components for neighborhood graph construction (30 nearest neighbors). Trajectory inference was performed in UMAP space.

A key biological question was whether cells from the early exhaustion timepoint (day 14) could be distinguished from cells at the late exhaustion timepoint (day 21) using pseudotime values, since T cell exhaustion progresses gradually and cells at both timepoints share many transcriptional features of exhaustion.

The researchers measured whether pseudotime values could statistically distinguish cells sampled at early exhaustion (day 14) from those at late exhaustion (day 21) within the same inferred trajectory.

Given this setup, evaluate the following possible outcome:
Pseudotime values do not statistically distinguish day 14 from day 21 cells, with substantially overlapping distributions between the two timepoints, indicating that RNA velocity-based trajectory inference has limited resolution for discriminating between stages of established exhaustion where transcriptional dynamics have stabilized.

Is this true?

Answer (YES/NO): NO